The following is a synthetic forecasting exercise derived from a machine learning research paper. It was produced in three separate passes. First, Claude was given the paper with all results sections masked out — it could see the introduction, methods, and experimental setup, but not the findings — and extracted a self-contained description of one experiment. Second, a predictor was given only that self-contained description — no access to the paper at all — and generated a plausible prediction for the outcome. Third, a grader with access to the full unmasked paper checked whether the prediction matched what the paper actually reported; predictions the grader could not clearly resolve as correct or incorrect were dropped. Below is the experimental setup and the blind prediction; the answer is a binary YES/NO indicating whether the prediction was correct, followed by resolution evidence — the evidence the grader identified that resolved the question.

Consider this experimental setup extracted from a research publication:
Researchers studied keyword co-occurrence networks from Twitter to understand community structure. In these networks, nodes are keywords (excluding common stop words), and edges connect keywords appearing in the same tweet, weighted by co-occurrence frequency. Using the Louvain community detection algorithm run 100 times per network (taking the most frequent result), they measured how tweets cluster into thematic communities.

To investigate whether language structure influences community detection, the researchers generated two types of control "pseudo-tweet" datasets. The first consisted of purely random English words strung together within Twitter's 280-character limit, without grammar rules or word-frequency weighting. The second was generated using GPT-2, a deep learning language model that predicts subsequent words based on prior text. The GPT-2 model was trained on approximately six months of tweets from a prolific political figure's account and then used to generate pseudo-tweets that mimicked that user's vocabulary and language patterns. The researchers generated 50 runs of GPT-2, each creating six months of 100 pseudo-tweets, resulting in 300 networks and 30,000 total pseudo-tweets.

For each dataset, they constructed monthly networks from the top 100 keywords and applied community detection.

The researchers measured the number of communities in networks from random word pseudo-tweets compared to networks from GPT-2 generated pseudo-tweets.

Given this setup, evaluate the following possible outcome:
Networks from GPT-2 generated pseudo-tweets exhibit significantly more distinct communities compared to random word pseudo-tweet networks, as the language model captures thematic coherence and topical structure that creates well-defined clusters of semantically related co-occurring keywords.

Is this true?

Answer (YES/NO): NO